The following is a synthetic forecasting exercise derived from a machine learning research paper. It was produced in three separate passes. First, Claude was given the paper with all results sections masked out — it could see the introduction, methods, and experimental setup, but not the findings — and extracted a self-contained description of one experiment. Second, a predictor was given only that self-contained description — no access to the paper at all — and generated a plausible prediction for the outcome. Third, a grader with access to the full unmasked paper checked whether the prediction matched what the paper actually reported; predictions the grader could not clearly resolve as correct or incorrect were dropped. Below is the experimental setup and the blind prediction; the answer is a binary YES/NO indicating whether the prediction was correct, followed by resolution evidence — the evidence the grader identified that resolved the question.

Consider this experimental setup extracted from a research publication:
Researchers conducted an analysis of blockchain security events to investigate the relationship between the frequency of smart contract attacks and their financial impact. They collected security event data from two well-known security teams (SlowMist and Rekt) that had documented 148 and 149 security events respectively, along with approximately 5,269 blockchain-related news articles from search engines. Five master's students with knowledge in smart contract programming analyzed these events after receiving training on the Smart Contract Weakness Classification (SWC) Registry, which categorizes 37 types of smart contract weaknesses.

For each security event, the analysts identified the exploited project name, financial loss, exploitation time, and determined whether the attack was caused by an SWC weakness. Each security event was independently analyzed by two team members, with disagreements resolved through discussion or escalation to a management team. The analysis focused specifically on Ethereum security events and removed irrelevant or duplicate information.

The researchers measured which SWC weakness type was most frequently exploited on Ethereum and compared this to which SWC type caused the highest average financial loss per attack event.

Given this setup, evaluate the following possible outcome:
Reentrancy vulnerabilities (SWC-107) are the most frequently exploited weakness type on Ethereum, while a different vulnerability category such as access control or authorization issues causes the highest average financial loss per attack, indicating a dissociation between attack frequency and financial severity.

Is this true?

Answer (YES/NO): NO